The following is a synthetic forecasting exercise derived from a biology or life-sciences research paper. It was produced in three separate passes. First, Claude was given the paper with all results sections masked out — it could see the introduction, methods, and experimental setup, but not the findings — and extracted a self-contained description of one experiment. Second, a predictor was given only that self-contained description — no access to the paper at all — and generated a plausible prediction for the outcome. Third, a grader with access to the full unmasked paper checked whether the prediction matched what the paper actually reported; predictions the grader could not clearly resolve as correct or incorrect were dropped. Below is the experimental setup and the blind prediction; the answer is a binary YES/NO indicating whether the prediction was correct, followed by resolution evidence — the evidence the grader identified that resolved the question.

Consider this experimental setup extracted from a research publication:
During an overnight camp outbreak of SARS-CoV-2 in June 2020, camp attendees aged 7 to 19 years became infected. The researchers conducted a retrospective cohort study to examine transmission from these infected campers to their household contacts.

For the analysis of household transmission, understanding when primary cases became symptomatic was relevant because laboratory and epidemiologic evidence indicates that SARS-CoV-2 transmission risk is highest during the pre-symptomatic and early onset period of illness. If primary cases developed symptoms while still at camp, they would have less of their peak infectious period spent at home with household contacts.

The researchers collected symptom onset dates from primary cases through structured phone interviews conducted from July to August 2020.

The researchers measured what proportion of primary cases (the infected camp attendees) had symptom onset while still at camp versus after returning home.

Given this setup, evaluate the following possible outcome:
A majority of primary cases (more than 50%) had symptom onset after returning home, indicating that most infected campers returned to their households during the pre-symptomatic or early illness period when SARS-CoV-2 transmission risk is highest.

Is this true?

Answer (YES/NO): YES